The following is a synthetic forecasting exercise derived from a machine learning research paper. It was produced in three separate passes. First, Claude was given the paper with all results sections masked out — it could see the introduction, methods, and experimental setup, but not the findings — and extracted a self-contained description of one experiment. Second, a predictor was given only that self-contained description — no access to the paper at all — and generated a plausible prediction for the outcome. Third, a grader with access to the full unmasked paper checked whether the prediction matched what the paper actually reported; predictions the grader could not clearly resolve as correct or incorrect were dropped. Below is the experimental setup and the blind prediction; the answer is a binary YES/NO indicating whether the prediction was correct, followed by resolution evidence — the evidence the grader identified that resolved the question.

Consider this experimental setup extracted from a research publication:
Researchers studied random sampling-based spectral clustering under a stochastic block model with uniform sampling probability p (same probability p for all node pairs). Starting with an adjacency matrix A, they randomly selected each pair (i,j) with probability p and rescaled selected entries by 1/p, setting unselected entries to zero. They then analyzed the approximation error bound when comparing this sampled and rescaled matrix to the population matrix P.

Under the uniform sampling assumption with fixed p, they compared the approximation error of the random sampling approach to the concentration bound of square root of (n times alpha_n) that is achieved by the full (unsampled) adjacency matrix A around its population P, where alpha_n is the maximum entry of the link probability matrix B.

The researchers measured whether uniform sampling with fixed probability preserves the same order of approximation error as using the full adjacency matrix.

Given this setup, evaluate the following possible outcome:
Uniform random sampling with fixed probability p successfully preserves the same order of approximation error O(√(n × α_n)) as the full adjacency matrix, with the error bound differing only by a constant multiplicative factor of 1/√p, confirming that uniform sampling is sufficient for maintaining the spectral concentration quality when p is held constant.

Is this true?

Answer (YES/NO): NO